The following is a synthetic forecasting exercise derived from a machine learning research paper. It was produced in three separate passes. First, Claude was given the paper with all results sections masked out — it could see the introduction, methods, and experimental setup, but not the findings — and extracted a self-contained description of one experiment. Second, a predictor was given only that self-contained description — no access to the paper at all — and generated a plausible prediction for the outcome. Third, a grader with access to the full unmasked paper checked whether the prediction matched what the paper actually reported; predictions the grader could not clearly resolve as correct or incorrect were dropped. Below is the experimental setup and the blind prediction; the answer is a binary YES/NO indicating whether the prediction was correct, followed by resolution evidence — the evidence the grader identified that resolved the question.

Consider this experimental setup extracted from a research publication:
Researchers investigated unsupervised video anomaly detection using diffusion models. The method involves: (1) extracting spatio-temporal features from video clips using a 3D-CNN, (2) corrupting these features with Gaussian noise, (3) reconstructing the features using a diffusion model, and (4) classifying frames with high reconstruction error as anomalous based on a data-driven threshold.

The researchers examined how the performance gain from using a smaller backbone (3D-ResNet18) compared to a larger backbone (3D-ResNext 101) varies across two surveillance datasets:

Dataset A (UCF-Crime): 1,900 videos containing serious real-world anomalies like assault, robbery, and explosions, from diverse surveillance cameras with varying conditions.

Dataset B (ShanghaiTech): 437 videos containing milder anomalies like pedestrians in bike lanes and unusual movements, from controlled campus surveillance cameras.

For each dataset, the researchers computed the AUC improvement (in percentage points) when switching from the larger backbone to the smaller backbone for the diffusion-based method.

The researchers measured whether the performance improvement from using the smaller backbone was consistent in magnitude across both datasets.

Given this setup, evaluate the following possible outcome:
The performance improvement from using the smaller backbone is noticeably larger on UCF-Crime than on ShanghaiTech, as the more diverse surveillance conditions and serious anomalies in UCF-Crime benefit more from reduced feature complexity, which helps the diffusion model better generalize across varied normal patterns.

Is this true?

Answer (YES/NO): NO